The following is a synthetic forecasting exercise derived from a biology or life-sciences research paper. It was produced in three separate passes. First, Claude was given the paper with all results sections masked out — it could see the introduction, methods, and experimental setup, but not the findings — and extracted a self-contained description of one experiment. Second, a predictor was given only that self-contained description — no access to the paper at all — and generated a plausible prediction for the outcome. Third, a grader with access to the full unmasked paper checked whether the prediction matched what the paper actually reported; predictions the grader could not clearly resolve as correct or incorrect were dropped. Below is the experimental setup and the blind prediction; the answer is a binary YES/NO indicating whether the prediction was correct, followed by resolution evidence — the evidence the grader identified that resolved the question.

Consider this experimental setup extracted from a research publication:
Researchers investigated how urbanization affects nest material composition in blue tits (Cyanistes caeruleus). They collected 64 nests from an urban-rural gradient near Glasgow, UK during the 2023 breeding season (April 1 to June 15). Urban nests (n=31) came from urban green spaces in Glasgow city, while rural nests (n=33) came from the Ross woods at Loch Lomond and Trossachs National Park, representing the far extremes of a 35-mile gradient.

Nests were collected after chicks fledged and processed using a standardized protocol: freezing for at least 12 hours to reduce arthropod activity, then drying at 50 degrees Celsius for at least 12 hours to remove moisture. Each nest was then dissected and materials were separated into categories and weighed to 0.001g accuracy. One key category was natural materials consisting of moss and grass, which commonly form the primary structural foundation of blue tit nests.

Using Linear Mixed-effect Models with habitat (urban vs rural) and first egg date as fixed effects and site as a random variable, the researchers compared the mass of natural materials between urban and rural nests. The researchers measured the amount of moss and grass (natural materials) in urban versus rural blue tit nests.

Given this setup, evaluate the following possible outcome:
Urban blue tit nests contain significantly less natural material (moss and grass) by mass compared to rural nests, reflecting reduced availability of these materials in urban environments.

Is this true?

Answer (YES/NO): NO